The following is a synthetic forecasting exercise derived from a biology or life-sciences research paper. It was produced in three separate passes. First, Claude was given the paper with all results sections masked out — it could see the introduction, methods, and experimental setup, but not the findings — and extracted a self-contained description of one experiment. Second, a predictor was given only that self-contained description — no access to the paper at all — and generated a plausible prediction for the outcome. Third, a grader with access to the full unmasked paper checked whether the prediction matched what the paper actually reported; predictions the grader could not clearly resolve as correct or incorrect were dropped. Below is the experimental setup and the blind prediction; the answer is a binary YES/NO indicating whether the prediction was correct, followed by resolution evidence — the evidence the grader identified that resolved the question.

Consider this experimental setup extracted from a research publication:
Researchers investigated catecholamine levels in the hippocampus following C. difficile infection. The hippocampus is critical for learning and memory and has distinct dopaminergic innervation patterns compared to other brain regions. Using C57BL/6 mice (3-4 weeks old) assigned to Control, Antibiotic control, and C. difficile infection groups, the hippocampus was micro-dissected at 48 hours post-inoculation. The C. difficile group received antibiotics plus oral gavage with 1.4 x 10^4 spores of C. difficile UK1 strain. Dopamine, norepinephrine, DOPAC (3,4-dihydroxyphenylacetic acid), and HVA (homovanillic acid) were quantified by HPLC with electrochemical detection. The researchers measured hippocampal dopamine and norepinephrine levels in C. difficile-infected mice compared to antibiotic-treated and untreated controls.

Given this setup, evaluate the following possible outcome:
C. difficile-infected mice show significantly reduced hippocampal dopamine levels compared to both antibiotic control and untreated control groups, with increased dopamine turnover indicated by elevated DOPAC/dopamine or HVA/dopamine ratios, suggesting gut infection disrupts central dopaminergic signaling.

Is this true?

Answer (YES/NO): NO